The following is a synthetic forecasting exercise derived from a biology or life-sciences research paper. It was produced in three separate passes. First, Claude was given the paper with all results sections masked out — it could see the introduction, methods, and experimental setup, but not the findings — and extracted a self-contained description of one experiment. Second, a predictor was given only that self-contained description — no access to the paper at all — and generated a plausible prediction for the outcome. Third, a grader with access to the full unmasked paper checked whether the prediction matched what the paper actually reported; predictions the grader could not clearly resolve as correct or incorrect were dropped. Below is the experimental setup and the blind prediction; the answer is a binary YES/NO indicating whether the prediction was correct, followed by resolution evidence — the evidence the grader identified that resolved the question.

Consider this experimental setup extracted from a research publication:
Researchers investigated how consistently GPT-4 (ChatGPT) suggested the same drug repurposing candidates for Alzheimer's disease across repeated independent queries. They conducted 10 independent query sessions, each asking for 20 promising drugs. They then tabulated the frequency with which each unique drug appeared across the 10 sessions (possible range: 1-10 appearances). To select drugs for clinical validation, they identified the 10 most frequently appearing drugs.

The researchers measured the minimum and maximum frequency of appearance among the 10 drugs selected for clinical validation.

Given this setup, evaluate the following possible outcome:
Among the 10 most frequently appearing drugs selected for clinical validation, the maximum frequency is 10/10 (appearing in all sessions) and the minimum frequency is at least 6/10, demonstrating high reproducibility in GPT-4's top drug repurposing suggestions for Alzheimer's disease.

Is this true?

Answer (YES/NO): YES